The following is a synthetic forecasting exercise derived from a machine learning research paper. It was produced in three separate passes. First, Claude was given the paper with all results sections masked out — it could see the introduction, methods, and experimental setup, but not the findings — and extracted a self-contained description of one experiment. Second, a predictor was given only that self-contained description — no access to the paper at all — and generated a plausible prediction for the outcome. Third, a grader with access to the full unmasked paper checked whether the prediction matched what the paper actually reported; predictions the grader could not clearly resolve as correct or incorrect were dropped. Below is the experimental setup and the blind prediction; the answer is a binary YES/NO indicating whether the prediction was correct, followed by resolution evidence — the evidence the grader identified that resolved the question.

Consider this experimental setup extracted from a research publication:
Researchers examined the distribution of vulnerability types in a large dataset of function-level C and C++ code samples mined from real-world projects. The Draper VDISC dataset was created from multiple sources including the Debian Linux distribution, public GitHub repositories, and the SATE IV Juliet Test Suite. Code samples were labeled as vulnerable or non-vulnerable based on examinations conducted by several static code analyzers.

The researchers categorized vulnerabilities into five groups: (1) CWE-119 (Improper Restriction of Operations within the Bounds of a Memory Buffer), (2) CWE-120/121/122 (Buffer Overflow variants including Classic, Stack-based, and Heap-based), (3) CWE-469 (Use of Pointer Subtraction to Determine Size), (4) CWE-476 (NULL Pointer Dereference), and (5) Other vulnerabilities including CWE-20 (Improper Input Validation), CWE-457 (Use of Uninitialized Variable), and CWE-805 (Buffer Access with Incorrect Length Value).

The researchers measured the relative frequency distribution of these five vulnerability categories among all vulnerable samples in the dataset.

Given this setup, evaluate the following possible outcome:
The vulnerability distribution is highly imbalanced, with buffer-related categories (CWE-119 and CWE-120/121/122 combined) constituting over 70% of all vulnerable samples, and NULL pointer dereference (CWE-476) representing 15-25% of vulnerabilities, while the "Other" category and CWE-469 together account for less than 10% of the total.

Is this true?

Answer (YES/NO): NO